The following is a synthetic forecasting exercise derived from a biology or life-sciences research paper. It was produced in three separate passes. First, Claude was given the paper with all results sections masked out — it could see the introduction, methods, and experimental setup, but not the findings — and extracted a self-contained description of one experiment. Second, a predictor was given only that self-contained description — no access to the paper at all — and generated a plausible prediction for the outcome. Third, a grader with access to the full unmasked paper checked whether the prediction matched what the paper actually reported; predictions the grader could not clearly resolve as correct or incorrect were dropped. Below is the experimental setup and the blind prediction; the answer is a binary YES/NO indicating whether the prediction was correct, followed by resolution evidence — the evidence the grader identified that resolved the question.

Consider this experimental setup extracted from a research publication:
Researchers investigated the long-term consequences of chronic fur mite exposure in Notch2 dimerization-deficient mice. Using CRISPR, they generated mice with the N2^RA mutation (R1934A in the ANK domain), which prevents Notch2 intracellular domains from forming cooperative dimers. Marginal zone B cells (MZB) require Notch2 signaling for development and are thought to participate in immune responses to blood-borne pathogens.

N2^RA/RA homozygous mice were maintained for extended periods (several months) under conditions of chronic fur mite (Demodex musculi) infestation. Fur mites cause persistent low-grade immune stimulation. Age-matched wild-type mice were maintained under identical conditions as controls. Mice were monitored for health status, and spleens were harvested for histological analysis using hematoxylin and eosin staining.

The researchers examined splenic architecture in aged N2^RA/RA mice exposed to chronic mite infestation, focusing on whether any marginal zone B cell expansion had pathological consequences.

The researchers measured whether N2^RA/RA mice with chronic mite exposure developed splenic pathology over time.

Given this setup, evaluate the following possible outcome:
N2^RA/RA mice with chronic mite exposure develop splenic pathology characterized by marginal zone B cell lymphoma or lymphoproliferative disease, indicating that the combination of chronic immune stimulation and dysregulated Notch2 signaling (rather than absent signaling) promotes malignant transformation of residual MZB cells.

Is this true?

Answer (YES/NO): YES